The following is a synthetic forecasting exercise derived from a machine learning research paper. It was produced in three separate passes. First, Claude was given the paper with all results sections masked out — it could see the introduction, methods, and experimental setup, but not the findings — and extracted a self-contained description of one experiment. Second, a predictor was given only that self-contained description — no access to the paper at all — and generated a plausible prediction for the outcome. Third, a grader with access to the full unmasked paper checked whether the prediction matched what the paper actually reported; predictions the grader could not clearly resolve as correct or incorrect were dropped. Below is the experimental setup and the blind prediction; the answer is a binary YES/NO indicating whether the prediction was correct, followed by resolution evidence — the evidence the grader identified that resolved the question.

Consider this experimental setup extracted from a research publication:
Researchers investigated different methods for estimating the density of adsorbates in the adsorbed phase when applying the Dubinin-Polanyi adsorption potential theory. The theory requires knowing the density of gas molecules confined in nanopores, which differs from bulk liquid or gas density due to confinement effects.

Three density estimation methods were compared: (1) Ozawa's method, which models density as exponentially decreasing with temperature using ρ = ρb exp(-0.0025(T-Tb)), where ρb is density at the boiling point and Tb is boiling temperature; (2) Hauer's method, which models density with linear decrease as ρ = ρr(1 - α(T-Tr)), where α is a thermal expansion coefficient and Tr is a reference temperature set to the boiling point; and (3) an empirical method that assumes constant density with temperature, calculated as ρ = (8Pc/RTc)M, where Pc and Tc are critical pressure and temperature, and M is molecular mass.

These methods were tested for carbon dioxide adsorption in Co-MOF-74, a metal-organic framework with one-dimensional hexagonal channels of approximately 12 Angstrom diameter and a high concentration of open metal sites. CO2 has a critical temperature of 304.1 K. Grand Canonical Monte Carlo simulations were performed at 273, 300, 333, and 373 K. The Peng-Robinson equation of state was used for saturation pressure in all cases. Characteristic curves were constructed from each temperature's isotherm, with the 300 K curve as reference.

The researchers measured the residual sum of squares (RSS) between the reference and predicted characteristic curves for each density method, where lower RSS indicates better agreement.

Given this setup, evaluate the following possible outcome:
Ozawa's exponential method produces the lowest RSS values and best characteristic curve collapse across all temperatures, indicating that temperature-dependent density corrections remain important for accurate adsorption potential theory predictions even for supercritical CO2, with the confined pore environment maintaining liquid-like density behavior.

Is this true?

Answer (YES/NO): NO